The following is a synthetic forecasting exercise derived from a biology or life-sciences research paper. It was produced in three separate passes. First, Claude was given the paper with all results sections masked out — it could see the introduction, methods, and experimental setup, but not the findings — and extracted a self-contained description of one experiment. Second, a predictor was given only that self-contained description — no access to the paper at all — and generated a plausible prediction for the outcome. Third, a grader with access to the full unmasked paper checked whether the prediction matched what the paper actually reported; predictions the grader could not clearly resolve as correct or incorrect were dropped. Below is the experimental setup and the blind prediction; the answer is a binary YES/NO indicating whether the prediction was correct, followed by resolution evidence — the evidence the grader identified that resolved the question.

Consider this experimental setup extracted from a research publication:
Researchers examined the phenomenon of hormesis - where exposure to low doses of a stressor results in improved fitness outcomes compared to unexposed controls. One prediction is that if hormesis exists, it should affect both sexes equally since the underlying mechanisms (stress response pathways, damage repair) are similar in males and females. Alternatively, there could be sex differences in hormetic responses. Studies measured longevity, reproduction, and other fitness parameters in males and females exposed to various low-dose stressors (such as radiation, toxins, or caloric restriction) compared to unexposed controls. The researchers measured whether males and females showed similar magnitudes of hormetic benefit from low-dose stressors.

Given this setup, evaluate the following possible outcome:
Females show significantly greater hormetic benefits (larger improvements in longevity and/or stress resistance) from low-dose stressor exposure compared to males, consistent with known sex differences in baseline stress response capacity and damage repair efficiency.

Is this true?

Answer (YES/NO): NO